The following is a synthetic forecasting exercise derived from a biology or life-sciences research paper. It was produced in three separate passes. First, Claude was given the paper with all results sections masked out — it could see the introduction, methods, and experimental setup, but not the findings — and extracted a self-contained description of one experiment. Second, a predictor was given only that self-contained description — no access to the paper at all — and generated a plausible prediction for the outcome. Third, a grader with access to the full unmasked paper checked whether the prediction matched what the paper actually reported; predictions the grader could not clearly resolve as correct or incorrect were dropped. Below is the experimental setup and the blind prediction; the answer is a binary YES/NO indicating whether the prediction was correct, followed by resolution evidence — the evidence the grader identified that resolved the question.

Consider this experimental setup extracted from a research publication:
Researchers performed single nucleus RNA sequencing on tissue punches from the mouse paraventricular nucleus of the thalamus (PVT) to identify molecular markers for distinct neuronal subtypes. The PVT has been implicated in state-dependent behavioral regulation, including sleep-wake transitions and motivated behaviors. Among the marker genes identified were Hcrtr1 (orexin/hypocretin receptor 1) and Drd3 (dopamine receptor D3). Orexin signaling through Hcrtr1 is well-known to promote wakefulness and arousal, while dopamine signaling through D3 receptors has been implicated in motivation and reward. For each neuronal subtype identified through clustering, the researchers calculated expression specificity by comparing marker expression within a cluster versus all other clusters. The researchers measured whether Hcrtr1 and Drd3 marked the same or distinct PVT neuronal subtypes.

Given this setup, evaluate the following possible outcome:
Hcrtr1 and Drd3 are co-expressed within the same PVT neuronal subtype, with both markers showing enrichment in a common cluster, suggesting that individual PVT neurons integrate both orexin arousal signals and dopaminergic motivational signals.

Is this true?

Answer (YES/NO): NO